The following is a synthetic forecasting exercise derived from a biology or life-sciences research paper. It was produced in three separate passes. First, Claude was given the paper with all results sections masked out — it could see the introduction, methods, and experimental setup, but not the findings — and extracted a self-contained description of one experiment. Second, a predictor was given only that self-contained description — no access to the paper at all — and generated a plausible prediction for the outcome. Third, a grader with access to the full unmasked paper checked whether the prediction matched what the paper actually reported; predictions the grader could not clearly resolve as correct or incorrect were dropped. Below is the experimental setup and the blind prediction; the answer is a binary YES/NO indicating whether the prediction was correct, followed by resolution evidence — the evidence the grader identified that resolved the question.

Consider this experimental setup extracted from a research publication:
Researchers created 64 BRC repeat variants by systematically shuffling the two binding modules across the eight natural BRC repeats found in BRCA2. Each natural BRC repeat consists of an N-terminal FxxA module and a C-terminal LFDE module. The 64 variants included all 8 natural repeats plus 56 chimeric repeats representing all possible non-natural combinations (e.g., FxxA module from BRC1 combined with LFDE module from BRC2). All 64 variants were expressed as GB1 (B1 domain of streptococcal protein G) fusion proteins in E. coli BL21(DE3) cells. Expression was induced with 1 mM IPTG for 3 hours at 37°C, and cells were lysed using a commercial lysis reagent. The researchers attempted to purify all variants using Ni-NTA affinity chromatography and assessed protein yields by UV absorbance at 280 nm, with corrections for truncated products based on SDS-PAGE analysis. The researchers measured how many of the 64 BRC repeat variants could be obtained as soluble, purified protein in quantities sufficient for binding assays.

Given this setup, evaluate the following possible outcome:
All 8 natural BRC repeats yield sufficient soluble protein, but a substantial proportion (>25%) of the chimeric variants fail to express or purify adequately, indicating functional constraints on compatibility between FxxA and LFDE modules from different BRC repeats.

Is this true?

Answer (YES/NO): NO